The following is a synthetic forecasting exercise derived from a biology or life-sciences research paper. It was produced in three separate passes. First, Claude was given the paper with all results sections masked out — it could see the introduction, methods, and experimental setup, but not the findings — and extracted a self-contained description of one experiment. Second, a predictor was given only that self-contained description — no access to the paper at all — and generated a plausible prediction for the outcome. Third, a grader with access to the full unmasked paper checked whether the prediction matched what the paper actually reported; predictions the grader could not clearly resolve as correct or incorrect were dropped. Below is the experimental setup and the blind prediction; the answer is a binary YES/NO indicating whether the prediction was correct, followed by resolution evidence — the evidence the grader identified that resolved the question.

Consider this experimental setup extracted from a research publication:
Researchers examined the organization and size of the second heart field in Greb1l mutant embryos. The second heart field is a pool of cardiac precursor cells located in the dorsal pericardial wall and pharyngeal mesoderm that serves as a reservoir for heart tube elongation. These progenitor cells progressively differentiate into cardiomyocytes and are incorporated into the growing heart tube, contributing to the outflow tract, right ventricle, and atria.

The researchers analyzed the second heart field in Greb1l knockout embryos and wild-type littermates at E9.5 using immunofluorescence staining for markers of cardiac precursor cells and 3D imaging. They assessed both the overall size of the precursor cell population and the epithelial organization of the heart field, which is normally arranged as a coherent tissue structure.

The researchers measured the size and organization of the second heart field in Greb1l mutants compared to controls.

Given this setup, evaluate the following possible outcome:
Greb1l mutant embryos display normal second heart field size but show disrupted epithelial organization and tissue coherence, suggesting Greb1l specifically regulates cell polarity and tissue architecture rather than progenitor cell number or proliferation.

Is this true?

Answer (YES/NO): NO